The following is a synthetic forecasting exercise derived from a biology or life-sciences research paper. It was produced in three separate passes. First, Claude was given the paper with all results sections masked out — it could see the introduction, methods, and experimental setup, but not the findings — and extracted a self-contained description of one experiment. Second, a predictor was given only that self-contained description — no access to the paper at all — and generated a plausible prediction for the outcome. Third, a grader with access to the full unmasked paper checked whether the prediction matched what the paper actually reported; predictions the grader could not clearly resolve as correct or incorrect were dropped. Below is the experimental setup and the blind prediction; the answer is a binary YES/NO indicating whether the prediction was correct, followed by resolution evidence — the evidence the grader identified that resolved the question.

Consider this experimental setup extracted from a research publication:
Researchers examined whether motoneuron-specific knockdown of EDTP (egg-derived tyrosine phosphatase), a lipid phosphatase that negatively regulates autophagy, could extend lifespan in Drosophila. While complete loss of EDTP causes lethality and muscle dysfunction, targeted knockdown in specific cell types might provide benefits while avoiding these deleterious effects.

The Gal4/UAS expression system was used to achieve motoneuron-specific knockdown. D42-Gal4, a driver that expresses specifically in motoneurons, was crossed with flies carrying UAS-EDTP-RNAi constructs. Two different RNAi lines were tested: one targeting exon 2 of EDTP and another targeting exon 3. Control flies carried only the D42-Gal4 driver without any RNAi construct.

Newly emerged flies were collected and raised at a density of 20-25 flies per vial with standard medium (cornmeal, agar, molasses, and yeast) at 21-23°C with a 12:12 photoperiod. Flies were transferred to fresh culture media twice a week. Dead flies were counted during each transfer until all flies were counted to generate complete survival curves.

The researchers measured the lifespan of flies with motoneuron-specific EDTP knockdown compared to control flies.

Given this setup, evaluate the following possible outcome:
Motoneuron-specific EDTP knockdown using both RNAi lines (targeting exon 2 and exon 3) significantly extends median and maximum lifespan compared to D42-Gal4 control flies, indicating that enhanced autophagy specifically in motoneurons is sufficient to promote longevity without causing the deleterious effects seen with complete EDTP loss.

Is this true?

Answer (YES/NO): YES